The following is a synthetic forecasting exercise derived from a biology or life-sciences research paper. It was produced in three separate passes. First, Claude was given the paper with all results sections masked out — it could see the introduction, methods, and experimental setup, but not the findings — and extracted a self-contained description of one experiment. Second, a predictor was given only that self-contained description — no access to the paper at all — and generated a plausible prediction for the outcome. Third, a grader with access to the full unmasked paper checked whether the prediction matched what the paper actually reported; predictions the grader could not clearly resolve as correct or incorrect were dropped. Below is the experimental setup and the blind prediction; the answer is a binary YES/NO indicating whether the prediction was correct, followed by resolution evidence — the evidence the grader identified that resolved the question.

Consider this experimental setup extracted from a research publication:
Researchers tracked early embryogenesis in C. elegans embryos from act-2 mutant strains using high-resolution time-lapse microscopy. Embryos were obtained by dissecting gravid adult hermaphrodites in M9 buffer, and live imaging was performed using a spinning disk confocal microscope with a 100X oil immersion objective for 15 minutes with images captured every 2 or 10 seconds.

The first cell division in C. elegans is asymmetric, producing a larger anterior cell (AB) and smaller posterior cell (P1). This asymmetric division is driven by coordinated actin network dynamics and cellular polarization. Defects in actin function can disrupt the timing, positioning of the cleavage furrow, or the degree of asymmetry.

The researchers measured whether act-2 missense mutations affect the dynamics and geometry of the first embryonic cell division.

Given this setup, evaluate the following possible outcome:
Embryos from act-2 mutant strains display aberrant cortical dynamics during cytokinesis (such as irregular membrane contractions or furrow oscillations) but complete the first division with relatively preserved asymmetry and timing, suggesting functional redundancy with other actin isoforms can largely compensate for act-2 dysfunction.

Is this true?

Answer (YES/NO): YES